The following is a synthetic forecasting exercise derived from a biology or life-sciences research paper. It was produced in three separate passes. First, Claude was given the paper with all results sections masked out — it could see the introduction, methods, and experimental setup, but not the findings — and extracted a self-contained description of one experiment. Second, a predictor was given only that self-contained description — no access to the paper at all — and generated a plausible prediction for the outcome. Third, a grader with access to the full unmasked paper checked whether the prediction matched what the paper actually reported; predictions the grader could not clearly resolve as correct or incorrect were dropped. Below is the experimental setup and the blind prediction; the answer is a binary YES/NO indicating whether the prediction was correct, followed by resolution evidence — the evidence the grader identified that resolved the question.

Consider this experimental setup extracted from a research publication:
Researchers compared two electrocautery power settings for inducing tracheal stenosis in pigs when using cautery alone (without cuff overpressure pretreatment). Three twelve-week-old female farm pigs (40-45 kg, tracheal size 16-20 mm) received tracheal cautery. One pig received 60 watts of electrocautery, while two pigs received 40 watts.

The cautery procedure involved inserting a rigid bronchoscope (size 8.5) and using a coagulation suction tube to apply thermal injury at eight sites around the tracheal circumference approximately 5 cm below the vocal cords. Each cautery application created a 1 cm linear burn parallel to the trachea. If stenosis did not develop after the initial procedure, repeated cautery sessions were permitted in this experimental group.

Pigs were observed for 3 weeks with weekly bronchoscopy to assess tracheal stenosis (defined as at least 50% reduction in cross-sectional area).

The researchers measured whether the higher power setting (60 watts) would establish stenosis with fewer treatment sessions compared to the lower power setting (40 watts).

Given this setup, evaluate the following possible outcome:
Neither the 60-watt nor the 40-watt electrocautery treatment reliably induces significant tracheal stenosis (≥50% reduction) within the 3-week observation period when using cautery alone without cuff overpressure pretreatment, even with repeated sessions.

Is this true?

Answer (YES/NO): NO